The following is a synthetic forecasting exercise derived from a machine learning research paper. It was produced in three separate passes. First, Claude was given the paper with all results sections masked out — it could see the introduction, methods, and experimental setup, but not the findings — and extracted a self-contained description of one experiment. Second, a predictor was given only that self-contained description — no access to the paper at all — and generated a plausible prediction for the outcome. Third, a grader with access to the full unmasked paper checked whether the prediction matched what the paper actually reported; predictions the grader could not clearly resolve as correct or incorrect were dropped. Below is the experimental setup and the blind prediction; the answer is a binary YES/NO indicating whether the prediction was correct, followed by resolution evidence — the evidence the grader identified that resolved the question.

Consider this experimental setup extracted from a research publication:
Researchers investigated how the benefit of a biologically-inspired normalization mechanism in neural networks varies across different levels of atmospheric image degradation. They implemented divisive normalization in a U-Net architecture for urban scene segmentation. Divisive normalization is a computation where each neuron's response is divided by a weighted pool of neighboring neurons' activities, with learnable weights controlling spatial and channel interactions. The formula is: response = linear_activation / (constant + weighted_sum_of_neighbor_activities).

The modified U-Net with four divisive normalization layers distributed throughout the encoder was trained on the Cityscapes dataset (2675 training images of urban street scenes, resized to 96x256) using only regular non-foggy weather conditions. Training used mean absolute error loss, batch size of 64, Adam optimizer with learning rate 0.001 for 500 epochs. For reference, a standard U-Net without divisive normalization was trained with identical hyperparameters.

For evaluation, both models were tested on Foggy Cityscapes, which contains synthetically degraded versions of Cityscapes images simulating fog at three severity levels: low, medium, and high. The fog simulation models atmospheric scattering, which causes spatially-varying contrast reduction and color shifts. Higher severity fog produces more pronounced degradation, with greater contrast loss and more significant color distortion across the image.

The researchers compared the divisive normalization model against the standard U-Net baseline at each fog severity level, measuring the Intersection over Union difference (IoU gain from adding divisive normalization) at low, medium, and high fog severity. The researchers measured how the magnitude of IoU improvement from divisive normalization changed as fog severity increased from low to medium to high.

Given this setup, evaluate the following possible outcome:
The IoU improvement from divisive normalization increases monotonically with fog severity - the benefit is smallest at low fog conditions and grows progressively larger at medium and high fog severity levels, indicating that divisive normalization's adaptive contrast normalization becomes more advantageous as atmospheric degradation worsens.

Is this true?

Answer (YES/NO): YES